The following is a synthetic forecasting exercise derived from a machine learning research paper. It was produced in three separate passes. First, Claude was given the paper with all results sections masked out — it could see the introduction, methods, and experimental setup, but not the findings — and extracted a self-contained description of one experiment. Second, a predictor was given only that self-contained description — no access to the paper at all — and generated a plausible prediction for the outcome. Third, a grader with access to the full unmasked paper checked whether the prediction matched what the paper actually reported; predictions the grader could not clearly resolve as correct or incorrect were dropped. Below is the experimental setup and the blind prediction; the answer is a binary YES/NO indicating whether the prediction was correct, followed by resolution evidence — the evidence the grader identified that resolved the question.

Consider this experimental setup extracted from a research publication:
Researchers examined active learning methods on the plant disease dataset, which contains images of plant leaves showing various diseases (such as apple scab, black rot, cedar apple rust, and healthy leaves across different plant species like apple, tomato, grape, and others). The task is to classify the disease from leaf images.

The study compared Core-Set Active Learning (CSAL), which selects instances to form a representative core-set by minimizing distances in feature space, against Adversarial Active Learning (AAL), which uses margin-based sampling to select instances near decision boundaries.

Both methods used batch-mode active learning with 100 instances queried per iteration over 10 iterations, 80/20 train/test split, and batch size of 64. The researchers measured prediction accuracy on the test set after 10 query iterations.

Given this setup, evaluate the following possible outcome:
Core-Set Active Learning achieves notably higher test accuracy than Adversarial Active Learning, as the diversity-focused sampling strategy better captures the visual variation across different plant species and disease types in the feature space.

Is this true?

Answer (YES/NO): YES